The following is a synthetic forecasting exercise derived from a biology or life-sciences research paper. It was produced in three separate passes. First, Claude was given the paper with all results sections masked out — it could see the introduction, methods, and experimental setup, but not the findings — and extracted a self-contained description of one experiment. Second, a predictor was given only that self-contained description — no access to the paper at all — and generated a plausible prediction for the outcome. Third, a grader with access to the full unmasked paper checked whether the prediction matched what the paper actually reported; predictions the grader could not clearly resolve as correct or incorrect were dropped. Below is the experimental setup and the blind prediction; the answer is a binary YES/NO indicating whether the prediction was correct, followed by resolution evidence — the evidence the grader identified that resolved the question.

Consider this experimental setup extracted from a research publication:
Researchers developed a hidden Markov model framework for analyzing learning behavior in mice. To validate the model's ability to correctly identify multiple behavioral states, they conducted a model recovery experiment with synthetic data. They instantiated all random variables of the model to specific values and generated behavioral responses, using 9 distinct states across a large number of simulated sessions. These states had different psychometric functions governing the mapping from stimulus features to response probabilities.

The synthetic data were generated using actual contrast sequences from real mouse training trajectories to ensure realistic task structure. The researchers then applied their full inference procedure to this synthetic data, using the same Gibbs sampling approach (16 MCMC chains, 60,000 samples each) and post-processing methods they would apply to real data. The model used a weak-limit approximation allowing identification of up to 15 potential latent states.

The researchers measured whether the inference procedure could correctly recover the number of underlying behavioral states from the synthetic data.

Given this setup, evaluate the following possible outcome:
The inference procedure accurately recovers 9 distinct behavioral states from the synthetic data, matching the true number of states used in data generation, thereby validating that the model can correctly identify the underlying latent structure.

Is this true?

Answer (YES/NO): YES